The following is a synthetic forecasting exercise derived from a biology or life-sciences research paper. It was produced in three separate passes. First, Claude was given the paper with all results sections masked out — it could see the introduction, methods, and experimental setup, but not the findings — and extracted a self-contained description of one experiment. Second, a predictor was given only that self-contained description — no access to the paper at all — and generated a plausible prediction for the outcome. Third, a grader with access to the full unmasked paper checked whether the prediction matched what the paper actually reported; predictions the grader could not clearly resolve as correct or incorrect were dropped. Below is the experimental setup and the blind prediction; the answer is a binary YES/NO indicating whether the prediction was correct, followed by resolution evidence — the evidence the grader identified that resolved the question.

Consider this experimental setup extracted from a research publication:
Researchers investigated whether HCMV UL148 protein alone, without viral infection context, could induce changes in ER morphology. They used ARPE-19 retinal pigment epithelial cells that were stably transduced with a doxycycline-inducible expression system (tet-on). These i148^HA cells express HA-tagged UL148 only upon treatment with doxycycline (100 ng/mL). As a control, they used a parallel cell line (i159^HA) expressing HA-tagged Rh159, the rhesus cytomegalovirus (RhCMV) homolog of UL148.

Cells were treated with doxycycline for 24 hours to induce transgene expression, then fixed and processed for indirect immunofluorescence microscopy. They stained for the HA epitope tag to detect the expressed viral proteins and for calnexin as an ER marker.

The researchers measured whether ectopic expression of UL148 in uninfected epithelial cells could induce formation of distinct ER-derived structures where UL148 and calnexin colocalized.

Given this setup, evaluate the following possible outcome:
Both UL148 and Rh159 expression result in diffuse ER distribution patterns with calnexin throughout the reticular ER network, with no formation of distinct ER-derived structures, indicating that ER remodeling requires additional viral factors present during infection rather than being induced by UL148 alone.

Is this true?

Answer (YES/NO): NO